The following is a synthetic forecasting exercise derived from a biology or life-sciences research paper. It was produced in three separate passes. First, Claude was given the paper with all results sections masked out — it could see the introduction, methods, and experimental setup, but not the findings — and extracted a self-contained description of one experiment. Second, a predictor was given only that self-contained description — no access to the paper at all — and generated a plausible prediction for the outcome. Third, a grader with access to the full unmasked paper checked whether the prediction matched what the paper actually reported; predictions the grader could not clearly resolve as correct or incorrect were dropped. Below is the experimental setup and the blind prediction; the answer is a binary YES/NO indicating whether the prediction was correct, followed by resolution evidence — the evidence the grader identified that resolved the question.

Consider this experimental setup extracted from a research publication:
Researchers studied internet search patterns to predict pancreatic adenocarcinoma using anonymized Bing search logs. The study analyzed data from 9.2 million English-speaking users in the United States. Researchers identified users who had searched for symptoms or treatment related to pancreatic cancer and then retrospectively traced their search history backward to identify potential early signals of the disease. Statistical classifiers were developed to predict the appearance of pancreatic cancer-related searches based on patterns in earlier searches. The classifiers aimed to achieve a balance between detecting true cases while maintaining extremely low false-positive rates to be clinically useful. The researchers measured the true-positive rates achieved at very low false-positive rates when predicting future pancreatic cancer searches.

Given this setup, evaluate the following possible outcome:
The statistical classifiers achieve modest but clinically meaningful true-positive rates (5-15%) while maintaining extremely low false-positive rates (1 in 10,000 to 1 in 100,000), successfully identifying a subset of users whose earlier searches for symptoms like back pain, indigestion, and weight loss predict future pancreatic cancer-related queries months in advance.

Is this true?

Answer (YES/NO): YES